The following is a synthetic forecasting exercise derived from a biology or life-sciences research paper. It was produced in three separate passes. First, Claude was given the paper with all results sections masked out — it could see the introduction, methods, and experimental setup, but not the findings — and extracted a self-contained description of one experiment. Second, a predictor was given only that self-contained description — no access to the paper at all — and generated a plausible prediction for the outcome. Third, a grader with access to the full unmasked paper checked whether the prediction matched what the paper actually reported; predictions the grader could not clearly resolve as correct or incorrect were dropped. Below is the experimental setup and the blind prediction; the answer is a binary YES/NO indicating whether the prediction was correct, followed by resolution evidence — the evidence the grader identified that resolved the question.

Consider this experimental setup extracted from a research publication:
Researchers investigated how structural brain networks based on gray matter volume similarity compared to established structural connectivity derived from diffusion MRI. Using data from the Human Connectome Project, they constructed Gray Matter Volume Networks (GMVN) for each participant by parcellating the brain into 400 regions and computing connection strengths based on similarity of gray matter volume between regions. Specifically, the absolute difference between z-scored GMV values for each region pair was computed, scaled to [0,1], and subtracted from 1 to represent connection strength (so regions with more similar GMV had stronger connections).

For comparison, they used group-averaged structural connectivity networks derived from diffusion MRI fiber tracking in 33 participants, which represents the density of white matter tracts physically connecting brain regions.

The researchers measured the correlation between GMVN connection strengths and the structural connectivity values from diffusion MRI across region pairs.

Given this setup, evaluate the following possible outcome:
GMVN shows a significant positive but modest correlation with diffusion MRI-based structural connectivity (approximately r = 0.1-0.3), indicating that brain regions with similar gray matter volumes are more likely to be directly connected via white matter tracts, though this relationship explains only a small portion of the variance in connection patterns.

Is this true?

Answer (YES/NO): NO